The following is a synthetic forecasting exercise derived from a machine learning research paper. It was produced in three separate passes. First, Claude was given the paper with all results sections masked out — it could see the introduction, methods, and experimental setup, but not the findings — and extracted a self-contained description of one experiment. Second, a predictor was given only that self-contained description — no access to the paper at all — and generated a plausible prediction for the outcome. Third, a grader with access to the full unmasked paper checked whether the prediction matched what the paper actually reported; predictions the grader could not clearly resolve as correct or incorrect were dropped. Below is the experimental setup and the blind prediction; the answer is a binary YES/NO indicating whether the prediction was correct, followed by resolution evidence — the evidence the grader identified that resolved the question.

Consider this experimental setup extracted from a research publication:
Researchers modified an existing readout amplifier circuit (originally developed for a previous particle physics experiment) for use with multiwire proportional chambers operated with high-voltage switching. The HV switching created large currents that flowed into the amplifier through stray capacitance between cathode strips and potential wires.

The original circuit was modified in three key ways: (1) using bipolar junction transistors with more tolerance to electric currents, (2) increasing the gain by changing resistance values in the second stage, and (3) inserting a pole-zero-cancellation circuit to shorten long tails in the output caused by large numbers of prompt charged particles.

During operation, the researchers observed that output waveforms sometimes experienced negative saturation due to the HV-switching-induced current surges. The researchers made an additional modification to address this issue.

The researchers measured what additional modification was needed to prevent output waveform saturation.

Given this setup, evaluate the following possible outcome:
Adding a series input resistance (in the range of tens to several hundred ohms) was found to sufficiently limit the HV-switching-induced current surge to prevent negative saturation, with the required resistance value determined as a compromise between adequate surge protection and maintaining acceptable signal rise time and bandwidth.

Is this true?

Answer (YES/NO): NO